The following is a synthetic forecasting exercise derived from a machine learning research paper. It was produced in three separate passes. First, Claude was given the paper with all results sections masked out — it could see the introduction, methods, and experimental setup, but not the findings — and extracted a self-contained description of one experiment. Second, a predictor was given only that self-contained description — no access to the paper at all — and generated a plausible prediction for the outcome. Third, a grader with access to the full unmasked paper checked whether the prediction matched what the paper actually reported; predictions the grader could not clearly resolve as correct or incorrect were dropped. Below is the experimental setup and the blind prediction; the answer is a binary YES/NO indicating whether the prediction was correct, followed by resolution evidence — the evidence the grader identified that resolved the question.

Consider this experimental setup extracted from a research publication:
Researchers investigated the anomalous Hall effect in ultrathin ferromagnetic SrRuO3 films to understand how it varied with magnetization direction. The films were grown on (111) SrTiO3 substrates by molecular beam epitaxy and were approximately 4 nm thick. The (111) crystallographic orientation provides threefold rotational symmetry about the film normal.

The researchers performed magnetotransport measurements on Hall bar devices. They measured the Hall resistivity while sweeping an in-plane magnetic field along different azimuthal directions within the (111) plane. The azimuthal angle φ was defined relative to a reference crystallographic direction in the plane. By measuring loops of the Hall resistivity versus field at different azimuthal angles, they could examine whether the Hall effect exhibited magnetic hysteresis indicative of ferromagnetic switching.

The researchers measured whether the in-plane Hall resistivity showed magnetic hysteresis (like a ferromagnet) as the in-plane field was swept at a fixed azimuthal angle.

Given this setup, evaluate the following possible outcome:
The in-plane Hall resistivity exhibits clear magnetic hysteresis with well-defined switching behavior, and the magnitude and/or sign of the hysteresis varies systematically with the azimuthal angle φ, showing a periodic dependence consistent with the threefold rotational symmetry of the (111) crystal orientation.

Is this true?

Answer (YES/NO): YES